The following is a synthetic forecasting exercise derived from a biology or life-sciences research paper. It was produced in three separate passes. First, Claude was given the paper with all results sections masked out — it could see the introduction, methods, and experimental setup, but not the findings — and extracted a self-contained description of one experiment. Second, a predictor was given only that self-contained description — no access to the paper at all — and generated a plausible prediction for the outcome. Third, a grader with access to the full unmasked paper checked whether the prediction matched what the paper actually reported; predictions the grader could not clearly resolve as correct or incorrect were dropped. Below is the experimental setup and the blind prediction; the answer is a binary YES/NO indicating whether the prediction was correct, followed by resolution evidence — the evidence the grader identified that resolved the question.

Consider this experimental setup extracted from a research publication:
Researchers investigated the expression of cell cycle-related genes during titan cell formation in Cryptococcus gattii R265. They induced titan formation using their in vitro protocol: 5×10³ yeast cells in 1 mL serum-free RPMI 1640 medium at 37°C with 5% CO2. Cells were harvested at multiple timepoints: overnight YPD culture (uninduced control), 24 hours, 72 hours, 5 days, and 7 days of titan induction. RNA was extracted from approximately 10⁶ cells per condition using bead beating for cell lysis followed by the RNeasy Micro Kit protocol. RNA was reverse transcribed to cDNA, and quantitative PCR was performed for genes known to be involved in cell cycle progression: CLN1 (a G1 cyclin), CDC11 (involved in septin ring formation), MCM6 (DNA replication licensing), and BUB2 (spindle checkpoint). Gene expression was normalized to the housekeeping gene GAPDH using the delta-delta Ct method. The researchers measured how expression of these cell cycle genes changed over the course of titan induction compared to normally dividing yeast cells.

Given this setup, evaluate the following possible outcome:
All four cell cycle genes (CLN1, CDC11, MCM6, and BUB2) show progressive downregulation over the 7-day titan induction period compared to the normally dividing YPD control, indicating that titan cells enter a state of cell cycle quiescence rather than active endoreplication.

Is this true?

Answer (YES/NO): NO